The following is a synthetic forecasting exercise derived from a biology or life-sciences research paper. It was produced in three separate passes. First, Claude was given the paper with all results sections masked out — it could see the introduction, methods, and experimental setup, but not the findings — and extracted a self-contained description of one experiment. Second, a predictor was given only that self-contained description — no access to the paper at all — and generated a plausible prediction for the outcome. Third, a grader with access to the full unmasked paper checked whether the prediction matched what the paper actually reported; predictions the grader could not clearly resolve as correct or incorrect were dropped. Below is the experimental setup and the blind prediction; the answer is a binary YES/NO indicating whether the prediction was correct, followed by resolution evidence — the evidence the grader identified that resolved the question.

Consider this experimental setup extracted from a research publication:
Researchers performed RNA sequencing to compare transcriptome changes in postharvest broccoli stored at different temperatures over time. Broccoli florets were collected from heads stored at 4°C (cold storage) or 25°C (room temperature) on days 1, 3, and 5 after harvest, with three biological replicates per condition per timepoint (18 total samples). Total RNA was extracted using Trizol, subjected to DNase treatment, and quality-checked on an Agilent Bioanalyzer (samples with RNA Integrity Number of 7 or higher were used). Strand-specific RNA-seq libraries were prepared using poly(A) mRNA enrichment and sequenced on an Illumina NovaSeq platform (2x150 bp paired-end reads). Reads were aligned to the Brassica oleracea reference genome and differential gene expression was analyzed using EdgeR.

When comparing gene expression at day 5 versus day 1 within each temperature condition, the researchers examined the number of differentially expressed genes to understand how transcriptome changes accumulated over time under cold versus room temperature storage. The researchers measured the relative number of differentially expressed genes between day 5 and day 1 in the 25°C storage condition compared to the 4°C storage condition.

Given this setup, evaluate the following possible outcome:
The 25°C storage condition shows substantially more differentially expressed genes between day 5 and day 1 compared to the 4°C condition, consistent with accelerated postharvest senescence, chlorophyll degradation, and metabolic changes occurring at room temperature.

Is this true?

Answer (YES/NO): NO